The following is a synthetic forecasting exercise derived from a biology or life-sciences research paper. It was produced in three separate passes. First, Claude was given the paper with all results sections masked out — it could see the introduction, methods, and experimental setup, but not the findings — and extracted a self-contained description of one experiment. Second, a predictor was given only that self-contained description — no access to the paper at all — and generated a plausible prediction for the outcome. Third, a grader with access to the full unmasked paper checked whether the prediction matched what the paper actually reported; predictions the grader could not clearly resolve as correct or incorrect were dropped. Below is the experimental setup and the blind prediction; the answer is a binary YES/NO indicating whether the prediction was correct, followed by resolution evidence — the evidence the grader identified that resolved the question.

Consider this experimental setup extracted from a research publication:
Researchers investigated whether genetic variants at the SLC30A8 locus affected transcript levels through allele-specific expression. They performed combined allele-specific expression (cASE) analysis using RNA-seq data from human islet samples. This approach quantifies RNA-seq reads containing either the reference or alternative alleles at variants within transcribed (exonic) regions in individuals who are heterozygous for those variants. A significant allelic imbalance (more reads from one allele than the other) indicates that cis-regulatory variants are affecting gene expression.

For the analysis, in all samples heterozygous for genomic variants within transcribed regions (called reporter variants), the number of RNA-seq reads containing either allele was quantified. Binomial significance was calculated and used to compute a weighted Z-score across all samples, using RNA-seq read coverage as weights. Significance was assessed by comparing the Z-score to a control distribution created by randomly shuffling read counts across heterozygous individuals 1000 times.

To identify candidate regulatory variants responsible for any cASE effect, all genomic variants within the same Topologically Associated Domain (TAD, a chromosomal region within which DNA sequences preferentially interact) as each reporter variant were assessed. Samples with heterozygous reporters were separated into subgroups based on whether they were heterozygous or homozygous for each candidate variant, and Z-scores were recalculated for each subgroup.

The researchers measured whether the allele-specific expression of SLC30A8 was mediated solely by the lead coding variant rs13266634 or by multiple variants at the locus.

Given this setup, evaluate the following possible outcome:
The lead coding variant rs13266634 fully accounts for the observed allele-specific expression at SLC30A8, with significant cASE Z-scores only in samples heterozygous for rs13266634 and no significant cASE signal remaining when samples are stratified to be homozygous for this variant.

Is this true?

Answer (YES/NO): NO